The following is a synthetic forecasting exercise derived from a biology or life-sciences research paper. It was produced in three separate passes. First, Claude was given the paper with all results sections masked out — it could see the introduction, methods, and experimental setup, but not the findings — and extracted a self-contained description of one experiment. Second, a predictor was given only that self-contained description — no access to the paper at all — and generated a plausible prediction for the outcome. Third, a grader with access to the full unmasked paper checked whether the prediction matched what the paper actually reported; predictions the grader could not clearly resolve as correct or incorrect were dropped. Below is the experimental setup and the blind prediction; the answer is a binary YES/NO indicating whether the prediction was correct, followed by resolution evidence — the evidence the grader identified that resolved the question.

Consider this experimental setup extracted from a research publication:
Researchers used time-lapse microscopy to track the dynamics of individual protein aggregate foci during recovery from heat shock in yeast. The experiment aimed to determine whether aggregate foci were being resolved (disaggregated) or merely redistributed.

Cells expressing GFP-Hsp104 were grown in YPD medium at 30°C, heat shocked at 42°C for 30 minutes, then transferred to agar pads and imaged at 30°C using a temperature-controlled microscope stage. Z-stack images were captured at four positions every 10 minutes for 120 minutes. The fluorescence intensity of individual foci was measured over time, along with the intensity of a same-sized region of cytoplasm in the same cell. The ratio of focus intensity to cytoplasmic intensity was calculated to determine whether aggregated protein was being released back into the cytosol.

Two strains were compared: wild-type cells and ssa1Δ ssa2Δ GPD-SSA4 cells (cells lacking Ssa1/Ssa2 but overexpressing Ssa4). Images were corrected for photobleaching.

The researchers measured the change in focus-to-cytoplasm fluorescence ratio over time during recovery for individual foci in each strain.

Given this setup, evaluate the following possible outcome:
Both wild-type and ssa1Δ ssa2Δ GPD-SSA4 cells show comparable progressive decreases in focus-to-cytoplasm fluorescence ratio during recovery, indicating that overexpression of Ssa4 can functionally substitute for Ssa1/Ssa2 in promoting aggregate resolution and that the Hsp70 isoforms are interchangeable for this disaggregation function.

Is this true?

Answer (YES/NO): NO